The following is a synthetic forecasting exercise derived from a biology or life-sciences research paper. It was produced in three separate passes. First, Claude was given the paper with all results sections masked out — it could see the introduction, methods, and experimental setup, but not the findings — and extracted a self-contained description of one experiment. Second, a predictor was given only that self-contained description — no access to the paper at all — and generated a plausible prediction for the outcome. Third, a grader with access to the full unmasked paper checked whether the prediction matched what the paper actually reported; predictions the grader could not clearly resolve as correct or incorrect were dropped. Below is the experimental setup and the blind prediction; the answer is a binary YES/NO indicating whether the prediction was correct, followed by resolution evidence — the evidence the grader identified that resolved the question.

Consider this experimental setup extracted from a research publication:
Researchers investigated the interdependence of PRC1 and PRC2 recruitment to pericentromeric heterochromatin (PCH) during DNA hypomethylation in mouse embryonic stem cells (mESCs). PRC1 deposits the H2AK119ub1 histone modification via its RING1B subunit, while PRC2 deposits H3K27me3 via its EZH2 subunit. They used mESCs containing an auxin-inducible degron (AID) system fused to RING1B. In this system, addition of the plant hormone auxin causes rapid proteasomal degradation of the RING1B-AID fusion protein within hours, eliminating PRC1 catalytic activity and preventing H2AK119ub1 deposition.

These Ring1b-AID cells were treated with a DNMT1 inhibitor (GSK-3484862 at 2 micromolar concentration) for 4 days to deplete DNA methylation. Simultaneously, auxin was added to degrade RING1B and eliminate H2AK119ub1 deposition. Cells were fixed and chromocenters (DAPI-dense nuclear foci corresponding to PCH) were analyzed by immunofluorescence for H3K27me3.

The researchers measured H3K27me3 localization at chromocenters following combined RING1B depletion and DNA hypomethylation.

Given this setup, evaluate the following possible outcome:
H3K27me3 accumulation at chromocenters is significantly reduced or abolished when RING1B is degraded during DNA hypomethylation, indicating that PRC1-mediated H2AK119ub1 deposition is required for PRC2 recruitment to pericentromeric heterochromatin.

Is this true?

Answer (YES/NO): NO